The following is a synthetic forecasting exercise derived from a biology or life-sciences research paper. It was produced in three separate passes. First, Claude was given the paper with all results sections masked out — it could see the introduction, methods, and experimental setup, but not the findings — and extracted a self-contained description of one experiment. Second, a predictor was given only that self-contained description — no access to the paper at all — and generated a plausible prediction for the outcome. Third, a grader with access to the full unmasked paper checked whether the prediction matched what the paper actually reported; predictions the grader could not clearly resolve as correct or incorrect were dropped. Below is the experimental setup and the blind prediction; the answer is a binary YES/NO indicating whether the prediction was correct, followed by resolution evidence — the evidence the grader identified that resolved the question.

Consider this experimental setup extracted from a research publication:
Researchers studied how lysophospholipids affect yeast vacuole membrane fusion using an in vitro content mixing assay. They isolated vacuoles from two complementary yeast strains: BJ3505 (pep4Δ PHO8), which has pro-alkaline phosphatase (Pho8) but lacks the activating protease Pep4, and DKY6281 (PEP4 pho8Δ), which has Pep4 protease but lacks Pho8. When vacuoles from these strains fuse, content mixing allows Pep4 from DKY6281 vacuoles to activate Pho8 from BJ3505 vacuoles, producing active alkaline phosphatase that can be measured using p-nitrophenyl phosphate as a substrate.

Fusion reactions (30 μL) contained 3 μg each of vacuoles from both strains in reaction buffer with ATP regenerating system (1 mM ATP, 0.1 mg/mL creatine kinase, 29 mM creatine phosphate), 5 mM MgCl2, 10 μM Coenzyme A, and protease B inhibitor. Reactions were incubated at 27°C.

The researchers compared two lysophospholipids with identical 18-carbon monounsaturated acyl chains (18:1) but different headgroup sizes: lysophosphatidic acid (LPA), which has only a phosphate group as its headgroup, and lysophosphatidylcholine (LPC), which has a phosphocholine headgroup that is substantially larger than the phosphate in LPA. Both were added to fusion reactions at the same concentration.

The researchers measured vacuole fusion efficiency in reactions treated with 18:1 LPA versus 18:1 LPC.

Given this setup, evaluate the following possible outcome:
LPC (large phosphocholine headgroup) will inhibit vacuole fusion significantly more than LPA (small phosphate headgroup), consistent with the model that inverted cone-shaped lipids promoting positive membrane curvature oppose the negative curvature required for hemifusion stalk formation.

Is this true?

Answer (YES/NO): YES